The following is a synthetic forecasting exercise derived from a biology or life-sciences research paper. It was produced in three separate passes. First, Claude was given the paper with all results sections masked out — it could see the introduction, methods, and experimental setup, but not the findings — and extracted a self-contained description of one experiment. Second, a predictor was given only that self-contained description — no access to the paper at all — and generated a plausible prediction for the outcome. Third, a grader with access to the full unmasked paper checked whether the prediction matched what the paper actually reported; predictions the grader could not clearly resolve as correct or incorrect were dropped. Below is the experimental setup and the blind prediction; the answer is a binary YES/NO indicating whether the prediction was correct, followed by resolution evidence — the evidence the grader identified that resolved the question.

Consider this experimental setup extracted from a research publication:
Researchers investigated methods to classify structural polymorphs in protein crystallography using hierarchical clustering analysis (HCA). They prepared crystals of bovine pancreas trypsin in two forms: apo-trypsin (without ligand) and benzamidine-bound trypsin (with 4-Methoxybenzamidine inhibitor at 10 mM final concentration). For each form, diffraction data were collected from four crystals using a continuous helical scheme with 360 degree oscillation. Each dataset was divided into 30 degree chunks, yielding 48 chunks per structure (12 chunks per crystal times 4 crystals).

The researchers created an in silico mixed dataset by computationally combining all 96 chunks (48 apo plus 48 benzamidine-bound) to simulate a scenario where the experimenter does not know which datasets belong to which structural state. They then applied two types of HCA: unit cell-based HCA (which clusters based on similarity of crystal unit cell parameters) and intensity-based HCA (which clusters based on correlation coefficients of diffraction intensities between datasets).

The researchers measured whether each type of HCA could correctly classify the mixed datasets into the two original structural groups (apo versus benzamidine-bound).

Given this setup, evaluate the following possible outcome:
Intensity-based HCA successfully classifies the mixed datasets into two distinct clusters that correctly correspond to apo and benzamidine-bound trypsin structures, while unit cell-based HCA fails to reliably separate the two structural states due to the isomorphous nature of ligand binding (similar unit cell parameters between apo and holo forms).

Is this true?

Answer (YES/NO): YES